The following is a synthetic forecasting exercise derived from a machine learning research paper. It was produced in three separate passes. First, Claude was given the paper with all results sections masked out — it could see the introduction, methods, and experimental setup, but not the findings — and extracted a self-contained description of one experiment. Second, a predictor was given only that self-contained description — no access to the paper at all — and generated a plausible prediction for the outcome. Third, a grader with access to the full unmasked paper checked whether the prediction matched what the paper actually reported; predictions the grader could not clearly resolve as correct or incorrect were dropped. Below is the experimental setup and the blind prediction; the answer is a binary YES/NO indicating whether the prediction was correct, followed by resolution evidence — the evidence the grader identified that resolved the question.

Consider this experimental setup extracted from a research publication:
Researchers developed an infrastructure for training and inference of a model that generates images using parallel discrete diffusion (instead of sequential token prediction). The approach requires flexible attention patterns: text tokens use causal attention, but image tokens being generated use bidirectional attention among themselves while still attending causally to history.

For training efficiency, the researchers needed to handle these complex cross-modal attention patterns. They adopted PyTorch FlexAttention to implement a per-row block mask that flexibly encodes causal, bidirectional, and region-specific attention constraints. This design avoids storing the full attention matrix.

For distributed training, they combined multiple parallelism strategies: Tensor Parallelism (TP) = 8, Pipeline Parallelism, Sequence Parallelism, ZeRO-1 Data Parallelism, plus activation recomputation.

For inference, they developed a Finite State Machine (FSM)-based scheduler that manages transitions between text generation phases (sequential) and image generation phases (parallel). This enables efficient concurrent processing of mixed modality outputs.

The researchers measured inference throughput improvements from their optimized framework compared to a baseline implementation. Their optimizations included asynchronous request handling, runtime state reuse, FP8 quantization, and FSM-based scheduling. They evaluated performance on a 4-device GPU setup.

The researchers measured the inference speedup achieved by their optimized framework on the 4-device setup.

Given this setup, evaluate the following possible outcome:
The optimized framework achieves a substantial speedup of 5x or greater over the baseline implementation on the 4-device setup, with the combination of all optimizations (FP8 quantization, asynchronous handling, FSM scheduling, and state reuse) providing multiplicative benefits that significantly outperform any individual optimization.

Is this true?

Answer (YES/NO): NO